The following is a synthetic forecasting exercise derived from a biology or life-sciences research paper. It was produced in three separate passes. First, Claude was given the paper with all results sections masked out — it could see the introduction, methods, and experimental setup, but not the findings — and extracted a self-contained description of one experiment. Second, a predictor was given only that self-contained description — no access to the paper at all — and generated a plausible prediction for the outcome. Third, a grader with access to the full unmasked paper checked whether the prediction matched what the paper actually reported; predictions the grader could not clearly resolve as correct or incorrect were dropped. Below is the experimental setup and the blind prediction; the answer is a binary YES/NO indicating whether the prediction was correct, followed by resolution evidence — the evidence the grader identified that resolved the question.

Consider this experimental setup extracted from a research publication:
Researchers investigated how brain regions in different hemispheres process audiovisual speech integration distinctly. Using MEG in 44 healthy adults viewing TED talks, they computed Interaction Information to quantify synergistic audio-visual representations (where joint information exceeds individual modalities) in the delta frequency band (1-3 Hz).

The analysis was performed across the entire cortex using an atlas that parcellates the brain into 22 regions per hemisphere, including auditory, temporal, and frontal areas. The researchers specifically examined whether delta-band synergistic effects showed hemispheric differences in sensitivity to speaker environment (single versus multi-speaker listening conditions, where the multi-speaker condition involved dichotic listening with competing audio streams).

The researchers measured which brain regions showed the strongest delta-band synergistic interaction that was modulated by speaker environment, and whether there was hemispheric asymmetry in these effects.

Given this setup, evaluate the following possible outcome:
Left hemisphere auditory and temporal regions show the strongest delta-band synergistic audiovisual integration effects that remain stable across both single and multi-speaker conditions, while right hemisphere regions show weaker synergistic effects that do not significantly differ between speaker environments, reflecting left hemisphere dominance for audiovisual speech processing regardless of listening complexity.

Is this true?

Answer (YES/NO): NO